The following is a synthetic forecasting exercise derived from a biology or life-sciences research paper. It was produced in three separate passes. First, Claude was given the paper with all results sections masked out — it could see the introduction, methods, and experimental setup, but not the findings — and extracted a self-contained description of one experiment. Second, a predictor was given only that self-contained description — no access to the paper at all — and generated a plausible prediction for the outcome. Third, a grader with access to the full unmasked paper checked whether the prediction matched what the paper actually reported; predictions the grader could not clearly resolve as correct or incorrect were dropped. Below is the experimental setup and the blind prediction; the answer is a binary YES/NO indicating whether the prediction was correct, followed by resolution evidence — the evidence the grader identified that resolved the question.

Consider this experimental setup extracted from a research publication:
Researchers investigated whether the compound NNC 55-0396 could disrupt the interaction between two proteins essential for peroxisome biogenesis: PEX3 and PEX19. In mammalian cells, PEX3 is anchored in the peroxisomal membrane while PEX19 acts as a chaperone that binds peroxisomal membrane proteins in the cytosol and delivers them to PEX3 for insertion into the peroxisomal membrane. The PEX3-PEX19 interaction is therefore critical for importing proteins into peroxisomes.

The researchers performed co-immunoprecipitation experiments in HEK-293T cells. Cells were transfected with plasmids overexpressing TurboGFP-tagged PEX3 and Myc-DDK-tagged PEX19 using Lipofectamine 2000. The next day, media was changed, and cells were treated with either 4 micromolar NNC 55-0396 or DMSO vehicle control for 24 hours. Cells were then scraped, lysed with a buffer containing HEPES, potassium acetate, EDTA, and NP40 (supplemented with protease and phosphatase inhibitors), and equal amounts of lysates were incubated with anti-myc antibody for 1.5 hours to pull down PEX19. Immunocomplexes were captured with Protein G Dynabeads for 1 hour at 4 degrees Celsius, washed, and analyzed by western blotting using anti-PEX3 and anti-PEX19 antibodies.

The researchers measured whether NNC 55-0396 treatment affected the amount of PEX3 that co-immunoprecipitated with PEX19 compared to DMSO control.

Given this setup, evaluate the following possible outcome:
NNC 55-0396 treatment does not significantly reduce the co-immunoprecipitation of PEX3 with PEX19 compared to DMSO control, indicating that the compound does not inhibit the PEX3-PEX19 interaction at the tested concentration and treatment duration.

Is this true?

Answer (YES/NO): NO